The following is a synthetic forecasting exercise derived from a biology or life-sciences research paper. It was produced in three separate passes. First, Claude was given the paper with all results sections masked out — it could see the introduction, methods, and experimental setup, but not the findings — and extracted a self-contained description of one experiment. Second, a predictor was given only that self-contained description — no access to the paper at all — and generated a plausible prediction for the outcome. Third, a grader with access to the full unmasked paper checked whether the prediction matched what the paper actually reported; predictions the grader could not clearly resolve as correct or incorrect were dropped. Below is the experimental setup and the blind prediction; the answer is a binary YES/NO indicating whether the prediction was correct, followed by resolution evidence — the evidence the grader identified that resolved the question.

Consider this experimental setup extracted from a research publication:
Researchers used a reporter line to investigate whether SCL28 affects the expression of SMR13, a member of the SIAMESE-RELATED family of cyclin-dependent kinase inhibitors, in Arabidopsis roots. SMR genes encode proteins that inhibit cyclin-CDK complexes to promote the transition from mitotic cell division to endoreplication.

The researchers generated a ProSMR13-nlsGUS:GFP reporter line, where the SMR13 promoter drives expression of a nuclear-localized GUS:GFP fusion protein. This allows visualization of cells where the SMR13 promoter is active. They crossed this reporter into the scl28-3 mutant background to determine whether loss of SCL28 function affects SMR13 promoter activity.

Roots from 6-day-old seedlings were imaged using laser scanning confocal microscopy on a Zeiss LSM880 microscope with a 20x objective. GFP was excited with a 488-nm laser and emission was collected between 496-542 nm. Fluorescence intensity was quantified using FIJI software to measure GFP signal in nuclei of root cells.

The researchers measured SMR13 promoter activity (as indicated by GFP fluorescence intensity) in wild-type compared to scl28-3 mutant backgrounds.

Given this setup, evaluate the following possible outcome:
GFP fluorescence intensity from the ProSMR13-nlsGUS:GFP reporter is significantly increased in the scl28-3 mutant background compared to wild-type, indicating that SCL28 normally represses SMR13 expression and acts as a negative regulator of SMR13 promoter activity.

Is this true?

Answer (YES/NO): NO